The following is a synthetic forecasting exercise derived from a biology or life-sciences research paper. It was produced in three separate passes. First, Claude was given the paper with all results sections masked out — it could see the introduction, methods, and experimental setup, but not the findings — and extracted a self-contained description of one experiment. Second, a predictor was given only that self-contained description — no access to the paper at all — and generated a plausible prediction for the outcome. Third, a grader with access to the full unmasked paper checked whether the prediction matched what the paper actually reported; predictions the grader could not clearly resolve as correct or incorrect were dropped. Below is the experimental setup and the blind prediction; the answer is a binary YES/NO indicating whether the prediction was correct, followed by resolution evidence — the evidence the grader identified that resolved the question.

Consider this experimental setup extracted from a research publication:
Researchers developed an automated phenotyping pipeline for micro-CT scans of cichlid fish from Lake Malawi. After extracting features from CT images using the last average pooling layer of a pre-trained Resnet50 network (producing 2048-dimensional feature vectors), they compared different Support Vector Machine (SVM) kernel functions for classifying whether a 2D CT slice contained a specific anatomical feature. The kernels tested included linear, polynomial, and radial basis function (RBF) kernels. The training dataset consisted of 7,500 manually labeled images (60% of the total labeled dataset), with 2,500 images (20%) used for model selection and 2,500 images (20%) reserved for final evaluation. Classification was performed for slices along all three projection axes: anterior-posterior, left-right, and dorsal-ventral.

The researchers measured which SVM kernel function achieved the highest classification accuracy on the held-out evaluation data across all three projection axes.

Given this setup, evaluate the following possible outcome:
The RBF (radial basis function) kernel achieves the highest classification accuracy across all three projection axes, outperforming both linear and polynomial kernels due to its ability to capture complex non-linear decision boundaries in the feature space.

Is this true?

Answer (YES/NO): NO